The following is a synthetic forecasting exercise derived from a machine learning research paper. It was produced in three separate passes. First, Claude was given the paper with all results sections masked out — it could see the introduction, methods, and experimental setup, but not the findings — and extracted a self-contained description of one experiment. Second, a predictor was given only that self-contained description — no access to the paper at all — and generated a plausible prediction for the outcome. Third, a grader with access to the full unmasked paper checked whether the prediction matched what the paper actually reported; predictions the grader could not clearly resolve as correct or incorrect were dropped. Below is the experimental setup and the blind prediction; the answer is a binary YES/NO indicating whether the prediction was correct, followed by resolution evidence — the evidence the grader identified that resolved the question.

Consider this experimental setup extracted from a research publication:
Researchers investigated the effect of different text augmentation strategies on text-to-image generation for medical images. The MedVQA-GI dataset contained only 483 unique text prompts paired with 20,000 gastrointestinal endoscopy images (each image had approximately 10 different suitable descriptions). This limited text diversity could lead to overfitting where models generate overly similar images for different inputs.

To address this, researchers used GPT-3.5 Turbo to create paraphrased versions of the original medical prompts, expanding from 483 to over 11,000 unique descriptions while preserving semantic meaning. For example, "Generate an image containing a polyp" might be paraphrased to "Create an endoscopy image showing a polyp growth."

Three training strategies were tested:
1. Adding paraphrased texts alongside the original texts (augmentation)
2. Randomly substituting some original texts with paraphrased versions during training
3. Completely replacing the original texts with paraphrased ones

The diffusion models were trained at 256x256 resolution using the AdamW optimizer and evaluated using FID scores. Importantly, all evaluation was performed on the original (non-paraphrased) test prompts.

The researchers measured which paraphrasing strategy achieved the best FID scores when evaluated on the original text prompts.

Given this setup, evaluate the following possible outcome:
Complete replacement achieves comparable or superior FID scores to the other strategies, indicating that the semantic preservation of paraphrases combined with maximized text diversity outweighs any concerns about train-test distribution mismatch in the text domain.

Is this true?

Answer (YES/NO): NO